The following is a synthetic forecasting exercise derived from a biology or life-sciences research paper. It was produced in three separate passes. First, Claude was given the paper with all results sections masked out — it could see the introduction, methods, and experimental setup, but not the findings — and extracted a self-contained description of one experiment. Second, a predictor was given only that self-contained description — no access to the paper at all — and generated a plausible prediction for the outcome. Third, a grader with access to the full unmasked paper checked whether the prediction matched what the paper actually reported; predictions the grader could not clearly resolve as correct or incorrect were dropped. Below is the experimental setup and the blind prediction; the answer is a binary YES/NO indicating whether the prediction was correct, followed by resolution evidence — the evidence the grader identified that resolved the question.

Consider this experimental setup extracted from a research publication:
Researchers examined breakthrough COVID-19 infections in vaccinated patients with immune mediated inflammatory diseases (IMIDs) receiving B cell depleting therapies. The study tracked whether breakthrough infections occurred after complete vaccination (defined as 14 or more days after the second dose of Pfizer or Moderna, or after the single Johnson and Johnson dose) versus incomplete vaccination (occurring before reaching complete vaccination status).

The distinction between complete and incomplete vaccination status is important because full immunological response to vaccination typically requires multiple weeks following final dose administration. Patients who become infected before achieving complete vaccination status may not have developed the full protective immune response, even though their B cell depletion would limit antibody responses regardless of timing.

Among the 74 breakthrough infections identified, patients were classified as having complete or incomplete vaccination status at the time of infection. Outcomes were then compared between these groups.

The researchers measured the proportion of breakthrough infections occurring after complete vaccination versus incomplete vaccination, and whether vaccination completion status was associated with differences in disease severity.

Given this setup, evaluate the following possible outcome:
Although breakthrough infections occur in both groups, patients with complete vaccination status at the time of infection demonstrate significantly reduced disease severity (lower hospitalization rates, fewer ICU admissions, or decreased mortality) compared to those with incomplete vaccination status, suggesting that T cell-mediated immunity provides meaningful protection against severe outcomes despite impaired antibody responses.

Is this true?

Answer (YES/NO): NO